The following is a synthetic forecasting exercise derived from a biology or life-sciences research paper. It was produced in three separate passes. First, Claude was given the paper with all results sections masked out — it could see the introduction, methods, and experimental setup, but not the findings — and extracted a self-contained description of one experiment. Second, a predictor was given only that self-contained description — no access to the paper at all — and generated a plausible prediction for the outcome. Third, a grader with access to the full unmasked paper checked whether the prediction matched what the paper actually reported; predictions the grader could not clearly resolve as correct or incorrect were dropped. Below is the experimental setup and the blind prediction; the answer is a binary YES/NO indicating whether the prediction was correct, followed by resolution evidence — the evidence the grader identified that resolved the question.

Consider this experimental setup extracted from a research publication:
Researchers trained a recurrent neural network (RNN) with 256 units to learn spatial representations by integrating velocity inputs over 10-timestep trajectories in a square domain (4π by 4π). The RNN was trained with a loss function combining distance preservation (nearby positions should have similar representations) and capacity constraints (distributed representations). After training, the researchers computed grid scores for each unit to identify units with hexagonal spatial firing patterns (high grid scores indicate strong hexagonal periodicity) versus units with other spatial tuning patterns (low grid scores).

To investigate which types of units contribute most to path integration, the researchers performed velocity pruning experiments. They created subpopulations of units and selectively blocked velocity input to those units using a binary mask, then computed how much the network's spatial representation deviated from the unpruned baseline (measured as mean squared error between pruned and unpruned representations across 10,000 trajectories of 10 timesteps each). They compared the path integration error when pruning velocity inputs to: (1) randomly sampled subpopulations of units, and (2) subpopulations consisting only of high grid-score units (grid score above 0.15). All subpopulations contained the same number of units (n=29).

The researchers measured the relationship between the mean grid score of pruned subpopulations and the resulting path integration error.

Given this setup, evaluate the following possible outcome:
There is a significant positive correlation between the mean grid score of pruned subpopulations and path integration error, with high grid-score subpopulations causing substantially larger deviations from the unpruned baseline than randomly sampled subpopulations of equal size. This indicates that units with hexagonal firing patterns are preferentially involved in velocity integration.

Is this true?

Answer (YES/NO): NO